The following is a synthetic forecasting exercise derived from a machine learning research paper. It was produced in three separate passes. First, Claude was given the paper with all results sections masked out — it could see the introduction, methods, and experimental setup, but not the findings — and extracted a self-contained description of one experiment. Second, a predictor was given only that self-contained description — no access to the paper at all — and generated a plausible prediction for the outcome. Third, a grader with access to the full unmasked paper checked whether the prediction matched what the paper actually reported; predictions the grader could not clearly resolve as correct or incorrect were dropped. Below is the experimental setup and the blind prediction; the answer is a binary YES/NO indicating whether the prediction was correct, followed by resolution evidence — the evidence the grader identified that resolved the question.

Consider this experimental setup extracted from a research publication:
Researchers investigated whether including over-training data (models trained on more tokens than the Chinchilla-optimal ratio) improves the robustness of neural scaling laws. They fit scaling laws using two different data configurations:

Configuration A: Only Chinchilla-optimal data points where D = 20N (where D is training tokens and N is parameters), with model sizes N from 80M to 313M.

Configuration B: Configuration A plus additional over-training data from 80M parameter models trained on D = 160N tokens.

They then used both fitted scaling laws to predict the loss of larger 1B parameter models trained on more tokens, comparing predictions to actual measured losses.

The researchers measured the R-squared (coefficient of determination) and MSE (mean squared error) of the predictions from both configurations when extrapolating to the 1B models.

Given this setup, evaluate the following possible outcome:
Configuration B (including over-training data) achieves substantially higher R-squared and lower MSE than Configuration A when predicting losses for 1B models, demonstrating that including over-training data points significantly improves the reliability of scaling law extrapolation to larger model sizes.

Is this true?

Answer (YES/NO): YES